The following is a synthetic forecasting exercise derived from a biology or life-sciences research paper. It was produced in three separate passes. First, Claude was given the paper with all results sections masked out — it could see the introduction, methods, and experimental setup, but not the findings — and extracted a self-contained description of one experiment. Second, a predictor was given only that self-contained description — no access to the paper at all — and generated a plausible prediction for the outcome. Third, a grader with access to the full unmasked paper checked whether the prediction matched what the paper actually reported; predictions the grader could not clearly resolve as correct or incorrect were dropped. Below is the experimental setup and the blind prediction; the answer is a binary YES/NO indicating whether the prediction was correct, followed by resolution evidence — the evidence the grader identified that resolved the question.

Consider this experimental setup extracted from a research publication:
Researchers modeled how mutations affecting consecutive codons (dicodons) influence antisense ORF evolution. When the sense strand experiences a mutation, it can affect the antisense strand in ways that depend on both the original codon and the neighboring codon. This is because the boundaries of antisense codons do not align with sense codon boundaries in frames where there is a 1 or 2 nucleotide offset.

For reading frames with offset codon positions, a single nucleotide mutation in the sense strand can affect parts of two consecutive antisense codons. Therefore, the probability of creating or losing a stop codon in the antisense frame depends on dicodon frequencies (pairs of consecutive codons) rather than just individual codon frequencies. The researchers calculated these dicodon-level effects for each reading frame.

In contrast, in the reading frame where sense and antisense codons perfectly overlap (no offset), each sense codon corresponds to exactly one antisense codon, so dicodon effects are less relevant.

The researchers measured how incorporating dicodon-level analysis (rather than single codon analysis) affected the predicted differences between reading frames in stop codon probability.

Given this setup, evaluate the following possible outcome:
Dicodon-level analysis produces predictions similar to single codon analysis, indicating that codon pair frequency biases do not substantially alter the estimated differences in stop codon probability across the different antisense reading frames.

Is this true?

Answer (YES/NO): NO